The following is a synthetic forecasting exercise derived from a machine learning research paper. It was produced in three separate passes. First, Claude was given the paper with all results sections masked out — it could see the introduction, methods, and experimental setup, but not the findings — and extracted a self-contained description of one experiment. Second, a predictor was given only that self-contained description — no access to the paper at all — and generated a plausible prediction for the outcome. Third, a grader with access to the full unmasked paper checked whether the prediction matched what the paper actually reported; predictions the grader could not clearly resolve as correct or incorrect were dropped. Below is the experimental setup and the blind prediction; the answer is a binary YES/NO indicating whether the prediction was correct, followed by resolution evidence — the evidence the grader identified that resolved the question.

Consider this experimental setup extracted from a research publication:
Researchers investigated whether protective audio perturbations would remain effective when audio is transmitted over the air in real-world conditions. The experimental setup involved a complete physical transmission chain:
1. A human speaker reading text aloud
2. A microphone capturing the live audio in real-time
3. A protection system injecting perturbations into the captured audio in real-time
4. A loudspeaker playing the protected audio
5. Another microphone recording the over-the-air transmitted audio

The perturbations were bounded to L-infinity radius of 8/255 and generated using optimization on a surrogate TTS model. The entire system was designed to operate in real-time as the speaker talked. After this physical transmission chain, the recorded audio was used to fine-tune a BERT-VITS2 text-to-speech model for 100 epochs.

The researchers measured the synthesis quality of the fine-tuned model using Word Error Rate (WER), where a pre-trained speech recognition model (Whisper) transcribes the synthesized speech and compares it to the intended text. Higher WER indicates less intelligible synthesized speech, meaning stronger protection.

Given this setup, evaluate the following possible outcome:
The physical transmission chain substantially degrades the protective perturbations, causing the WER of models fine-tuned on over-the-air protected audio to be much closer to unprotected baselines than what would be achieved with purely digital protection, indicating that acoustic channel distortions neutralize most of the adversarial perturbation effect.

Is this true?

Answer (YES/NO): NO